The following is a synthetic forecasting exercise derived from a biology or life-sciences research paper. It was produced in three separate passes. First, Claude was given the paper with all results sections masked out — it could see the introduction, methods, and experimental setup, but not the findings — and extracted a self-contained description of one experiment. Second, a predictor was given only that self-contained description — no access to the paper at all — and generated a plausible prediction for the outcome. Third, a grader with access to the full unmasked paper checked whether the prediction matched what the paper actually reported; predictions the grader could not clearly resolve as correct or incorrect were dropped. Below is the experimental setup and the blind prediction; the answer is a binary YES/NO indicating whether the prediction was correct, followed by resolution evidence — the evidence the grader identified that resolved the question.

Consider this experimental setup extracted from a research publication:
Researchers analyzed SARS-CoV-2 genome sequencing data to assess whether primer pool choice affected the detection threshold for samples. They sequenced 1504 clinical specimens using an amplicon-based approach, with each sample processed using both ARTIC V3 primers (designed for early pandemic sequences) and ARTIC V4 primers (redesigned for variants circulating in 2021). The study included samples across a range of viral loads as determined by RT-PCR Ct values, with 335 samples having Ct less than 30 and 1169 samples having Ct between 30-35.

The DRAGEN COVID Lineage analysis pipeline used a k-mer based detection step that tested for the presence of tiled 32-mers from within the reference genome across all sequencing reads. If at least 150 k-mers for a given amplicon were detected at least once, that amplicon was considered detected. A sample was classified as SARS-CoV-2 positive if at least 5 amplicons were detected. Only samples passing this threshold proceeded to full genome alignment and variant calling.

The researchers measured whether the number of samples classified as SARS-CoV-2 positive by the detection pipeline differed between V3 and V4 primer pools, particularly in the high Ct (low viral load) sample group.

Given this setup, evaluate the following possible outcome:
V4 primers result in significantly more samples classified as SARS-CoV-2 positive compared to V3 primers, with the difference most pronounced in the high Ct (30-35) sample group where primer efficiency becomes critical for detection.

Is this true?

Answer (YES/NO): YES